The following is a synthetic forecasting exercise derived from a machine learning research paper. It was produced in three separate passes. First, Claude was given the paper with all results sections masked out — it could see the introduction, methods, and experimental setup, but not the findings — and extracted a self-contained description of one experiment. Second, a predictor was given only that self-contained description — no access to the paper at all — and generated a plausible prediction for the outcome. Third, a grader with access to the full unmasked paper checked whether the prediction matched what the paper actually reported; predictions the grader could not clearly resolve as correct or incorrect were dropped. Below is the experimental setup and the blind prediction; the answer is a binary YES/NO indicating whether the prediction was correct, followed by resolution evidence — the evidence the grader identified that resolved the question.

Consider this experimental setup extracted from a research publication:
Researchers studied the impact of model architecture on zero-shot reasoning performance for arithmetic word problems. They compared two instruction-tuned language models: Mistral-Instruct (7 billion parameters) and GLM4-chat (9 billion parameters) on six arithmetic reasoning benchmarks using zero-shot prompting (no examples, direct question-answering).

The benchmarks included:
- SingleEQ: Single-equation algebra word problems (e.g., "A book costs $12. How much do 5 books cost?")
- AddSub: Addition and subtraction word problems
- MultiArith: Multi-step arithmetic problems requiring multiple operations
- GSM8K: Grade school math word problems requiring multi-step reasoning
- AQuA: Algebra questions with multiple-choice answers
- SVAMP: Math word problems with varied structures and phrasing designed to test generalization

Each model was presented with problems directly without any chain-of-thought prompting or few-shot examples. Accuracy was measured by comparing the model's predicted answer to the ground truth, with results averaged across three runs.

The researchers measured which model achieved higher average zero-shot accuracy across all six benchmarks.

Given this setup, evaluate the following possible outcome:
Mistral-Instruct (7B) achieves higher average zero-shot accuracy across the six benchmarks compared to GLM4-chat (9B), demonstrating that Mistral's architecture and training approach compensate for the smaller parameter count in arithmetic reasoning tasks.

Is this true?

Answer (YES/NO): YES